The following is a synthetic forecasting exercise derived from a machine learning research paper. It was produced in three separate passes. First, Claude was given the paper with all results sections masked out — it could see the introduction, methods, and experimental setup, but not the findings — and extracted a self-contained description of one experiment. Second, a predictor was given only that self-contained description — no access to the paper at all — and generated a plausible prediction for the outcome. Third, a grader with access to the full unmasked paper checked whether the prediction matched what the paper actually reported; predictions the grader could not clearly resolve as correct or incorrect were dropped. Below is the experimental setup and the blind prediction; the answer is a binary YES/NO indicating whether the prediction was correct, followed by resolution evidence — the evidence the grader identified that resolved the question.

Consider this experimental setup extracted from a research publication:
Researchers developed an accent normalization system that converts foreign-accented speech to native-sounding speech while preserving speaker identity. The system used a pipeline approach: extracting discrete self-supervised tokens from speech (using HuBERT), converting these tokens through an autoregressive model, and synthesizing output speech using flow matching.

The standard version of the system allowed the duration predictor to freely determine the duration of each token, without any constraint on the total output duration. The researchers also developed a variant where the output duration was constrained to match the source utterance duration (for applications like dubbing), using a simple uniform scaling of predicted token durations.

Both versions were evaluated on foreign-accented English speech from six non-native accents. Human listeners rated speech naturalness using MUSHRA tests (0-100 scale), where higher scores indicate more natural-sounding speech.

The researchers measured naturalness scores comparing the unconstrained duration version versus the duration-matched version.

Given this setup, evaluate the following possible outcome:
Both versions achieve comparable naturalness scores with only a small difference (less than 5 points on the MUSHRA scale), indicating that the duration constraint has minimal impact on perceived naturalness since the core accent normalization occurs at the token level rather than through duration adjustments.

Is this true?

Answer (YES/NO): NO